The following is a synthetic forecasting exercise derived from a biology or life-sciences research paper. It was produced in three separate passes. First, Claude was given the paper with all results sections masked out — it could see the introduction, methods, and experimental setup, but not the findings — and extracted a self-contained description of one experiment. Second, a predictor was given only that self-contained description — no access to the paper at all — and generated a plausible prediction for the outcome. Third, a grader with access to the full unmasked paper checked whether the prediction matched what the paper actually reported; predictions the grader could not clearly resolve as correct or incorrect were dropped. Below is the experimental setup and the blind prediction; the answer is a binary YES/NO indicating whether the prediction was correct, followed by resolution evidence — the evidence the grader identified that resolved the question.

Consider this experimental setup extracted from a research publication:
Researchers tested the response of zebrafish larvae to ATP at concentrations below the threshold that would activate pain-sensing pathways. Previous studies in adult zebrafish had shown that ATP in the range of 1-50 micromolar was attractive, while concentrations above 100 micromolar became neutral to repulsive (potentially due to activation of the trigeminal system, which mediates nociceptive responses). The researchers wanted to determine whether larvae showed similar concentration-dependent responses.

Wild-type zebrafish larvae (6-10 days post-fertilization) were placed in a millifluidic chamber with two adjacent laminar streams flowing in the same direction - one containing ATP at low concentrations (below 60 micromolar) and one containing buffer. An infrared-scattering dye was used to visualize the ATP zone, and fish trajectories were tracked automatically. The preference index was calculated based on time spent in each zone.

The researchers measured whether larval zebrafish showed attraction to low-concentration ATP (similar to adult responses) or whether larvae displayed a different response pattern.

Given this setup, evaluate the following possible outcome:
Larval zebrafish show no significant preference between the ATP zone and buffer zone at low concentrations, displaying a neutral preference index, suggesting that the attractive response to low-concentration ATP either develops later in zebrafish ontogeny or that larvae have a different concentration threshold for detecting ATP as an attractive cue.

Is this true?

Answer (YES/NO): YES